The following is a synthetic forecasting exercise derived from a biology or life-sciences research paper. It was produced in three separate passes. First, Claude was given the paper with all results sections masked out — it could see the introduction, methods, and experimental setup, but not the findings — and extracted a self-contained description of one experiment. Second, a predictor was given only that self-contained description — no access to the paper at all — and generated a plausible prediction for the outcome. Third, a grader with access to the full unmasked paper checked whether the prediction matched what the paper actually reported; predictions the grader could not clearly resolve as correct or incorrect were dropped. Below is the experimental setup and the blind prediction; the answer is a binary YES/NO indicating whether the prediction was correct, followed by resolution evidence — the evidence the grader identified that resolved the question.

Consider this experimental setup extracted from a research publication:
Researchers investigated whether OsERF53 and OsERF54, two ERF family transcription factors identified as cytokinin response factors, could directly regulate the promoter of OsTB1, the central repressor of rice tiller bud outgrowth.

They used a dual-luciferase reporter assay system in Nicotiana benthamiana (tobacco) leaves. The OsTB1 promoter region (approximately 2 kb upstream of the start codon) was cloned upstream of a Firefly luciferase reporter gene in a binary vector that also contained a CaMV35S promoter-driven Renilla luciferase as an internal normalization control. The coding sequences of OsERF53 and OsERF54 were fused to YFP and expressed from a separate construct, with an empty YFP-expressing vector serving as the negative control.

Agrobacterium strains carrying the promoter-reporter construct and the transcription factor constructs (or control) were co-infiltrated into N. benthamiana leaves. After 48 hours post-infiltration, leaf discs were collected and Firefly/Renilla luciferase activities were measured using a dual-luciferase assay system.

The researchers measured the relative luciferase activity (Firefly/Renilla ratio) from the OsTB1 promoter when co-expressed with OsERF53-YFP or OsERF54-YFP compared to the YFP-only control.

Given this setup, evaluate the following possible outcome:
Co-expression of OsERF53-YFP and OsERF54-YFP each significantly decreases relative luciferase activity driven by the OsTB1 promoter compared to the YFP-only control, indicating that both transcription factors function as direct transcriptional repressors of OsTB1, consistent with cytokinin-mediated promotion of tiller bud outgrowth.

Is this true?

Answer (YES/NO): YES